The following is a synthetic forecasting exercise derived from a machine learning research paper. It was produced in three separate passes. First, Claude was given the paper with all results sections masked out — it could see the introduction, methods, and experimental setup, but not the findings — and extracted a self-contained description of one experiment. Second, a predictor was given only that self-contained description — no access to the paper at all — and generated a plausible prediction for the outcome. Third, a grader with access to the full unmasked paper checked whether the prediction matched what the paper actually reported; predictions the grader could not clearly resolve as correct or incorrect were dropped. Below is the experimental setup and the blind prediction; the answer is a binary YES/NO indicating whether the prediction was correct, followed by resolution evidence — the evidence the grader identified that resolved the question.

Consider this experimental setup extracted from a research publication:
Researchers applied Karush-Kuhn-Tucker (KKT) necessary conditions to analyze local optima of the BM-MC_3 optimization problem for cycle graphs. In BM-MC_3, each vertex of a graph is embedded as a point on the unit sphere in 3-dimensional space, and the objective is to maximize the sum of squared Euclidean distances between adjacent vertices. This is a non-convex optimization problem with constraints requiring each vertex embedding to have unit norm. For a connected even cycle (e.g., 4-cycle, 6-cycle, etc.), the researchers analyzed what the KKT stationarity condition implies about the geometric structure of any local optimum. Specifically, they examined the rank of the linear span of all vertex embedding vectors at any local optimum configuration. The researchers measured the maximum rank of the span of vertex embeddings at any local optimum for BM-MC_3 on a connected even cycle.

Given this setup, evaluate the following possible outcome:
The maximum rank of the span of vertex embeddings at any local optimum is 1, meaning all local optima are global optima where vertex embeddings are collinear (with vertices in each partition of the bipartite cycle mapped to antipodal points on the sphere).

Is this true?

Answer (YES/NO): YES